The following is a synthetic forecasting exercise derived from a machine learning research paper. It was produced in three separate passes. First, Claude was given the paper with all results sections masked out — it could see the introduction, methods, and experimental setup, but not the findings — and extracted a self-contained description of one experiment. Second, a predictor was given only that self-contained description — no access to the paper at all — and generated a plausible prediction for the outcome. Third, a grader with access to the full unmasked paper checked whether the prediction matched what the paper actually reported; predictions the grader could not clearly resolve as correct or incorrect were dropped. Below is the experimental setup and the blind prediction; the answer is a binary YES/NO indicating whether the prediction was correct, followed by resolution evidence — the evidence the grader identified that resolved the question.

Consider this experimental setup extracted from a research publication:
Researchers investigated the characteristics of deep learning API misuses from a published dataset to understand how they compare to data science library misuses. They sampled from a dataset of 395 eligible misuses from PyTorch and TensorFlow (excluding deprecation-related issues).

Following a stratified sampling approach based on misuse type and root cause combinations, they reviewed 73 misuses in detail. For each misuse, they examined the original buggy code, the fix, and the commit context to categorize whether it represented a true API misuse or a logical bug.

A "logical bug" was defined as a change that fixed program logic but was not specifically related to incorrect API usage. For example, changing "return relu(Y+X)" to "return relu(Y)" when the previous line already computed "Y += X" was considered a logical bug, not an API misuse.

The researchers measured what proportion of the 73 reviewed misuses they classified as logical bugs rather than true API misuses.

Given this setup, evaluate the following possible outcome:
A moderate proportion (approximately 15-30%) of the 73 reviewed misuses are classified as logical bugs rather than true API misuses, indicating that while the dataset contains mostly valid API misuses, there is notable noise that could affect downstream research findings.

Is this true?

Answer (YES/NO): NO